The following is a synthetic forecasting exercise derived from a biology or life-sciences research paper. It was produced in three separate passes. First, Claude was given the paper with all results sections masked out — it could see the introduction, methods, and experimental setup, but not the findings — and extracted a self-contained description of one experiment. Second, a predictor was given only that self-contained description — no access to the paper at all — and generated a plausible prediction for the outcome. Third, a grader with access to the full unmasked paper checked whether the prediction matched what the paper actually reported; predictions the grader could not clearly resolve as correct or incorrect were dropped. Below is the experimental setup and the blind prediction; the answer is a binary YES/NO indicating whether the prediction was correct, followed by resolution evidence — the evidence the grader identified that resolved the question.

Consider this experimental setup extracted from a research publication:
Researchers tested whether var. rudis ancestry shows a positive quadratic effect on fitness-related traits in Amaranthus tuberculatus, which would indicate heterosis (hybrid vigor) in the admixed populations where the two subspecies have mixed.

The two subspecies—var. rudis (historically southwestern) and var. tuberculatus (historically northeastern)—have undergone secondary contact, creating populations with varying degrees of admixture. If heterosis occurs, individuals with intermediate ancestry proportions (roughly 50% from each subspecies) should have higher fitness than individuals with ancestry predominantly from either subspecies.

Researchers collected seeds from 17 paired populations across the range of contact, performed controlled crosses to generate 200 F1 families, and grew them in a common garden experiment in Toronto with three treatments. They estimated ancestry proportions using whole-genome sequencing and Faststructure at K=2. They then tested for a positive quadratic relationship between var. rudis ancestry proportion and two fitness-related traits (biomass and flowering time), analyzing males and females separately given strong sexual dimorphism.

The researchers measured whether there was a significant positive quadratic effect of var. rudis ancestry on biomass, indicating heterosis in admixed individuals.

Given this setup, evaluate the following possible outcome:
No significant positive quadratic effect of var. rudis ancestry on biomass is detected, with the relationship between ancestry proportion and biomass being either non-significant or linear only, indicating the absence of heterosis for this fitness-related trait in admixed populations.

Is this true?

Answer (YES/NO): YES